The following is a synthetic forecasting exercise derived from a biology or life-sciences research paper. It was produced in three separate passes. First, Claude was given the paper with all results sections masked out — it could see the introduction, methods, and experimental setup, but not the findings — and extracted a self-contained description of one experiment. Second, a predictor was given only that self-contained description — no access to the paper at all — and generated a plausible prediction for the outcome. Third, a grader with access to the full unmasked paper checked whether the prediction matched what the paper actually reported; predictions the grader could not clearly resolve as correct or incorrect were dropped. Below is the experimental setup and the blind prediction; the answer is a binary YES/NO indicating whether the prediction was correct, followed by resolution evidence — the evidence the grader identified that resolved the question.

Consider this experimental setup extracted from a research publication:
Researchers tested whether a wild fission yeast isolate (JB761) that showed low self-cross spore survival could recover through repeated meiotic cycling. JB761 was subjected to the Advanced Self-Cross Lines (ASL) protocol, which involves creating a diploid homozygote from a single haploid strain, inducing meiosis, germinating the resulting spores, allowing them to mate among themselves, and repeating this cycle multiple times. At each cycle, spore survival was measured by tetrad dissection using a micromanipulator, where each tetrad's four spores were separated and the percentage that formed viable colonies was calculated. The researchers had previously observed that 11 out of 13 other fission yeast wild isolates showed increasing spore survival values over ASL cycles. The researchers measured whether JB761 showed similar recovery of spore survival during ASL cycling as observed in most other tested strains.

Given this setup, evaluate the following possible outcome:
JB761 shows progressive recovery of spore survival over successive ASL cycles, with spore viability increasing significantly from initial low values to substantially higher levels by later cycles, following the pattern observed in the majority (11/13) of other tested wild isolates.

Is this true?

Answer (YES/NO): NO